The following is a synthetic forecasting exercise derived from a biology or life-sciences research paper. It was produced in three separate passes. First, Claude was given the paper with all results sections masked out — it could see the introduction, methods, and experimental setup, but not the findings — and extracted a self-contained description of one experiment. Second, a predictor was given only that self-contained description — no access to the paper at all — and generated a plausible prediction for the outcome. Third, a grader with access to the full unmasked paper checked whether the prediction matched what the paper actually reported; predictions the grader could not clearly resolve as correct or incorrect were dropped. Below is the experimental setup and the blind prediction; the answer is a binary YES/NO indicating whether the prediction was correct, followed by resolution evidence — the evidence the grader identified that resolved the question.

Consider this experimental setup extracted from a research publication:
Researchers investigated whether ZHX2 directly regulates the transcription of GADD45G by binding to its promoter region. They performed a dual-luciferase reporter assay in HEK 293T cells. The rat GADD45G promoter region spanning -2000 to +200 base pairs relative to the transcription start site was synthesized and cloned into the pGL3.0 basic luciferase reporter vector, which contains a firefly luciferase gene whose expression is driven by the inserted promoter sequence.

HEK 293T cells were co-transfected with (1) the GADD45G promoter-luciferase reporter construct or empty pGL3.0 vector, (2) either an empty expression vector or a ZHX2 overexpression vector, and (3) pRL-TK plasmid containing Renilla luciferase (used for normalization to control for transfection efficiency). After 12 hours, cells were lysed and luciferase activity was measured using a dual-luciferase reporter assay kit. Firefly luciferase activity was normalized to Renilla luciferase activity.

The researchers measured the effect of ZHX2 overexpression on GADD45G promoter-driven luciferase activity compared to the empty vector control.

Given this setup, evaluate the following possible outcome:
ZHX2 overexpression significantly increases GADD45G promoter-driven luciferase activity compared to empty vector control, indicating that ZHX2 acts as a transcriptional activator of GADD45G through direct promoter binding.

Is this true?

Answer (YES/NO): YES